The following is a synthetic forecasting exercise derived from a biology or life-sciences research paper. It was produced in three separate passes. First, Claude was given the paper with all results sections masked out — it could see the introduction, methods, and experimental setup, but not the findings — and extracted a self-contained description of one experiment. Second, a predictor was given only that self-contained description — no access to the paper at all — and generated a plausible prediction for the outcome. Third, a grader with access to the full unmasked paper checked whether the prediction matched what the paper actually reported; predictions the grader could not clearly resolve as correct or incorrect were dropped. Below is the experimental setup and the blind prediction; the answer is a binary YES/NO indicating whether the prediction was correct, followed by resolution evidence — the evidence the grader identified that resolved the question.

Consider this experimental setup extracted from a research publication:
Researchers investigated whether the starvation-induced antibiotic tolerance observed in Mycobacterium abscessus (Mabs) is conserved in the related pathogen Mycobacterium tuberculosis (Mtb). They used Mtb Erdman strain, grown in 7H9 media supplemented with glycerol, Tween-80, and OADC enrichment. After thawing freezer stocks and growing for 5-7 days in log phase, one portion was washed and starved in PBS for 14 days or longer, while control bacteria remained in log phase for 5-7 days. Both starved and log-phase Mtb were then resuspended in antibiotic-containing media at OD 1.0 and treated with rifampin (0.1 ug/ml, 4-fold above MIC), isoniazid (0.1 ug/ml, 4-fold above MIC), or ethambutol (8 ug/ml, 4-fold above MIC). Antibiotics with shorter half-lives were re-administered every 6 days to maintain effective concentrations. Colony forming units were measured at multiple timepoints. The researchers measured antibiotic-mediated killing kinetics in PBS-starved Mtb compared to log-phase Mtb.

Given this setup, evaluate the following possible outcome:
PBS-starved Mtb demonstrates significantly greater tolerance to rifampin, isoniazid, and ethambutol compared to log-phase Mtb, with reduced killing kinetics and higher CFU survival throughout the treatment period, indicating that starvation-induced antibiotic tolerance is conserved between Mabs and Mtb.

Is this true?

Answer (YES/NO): YES